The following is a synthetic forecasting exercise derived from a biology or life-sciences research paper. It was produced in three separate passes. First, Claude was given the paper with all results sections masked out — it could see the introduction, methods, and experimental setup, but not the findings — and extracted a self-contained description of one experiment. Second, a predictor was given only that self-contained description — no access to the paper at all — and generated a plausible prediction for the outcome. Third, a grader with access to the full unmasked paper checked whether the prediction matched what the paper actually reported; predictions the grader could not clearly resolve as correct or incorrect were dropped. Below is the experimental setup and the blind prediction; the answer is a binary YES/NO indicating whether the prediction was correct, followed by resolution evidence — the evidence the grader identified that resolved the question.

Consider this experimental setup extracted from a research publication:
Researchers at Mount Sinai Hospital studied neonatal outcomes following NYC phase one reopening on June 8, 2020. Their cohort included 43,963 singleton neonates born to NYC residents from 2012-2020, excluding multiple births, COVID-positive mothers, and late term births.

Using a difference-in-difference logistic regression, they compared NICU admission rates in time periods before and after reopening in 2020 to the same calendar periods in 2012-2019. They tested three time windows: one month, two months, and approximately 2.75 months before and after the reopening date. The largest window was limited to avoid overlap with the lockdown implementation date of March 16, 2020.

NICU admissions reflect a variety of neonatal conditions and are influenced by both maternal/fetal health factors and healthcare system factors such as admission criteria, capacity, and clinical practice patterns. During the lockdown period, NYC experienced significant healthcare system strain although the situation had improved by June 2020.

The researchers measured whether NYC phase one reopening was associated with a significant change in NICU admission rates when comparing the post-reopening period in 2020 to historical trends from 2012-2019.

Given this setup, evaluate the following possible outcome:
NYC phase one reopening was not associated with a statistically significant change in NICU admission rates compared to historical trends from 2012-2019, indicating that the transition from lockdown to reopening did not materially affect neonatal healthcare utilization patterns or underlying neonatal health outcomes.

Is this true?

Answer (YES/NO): NO